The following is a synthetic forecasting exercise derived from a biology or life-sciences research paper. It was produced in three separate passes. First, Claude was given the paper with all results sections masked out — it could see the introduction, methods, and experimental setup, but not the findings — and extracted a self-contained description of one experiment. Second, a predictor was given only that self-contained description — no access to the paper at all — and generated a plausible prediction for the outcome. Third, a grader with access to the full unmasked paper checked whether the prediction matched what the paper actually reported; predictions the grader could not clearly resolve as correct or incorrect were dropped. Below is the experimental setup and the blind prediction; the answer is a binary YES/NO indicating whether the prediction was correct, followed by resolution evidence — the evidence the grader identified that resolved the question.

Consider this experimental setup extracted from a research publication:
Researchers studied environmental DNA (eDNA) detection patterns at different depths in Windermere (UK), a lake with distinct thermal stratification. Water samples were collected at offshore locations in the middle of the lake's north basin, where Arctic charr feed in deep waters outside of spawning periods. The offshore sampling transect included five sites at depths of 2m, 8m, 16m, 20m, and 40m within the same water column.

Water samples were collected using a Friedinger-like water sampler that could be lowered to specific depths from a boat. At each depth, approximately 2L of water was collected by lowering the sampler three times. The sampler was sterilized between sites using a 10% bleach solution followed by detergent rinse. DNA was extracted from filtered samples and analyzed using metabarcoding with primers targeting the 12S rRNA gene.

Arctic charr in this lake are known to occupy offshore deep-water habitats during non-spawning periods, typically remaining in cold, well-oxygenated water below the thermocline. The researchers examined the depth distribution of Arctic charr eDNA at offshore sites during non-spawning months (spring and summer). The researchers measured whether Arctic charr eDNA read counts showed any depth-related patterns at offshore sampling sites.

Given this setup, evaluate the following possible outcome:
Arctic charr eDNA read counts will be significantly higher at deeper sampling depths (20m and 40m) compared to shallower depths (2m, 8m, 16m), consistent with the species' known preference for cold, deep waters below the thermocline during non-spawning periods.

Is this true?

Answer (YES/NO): NO